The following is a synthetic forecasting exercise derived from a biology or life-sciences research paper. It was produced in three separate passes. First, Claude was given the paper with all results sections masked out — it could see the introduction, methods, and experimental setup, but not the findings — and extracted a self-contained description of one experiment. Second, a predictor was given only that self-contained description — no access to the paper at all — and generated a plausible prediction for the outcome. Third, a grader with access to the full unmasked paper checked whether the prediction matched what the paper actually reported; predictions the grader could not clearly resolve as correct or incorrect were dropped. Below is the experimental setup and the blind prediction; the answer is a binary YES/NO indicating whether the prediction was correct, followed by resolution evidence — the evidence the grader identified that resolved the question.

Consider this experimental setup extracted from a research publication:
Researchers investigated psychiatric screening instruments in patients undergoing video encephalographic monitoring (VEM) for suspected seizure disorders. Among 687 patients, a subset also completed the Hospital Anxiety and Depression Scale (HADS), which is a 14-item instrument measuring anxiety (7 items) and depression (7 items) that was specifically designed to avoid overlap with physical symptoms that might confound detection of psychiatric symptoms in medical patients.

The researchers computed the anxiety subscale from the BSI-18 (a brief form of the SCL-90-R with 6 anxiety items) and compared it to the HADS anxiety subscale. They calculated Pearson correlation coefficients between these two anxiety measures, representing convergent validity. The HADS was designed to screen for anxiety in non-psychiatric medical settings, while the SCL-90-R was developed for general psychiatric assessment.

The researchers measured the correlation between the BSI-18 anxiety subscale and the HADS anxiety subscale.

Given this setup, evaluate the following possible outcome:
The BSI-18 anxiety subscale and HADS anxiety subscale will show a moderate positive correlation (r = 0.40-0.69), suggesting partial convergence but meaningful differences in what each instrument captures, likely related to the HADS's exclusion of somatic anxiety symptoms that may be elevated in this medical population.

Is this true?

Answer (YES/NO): NO